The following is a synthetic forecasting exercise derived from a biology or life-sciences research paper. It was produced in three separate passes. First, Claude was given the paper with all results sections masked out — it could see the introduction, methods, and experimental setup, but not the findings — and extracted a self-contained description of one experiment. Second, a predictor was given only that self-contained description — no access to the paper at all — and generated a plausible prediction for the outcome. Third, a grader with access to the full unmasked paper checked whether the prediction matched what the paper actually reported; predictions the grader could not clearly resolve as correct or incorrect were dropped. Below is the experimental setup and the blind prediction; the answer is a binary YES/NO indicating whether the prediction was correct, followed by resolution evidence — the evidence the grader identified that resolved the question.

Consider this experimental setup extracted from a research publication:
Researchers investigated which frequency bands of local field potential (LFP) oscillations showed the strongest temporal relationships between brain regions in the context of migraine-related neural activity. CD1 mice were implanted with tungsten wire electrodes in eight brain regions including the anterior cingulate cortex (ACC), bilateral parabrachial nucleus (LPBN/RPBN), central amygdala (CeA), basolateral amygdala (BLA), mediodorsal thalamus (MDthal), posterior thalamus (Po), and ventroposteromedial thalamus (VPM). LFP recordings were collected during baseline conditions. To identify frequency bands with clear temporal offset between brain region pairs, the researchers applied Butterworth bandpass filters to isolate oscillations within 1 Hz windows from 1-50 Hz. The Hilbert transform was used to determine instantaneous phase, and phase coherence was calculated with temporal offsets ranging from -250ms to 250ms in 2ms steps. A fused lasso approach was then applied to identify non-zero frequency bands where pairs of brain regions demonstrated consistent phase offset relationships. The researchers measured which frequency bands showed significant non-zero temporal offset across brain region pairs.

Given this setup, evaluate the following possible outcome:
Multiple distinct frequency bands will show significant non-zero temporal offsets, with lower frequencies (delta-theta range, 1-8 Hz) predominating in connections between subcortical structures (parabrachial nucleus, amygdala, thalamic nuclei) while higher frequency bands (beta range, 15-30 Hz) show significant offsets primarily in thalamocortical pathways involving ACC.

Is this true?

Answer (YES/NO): NO